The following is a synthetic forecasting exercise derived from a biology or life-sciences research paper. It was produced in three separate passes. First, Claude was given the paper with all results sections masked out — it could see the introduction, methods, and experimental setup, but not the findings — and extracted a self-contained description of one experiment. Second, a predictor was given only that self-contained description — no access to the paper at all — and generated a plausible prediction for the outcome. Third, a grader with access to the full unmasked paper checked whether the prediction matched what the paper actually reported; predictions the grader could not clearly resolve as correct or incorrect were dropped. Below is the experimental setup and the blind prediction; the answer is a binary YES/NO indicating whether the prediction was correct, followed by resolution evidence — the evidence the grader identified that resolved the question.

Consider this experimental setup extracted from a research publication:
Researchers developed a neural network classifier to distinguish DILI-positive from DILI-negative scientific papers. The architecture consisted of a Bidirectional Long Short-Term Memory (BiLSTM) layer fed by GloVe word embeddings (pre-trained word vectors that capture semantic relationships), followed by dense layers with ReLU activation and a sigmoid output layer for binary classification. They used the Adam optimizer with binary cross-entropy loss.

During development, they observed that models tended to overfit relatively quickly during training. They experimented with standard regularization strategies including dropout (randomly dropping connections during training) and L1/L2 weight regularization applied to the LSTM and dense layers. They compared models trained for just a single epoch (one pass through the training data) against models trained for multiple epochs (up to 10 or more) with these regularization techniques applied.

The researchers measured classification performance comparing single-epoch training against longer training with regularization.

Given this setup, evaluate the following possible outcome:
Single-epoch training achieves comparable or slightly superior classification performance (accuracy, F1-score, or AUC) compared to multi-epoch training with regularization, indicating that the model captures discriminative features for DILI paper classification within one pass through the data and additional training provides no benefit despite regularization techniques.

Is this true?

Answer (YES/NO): YES